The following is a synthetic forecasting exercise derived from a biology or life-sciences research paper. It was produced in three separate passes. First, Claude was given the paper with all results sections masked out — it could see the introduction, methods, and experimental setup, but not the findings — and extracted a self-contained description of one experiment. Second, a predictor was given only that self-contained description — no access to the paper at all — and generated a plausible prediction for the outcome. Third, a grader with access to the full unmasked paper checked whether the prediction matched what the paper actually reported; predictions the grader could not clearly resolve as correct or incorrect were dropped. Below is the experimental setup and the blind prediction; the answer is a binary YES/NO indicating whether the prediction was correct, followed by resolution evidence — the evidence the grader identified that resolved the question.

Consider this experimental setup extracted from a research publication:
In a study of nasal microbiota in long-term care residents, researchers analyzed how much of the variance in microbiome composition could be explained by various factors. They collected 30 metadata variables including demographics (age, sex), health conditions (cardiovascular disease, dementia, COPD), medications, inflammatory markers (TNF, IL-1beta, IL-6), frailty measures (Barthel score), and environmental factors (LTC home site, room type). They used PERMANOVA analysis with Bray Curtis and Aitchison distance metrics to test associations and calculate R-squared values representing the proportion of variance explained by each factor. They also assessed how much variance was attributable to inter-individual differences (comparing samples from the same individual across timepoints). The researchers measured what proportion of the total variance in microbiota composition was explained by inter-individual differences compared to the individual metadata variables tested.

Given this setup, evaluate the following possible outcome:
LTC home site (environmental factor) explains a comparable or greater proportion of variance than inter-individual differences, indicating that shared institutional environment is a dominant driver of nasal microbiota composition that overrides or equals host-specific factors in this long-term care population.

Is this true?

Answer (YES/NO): NO